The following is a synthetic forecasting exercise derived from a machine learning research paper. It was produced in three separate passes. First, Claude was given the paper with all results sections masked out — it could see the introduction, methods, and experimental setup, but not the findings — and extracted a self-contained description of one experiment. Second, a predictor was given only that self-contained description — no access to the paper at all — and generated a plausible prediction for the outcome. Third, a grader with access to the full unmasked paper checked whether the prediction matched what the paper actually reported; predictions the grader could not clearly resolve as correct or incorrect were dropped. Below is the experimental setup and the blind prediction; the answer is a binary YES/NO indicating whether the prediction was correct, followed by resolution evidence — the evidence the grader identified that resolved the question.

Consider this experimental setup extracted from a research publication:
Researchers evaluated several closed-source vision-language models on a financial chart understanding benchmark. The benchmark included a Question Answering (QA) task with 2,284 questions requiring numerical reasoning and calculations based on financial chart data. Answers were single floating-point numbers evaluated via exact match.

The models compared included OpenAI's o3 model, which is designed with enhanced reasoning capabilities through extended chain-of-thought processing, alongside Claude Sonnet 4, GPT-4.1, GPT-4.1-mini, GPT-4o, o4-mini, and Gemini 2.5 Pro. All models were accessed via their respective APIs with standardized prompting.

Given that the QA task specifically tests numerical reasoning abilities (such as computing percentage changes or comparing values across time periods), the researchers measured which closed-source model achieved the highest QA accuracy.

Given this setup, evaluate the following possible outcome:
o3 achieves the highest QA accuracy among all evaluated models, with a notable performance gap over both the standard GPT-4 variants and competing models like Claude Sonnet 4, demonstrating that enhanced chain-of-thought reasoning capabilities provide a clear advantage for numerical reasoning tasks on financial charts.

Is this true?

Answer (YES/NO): NO